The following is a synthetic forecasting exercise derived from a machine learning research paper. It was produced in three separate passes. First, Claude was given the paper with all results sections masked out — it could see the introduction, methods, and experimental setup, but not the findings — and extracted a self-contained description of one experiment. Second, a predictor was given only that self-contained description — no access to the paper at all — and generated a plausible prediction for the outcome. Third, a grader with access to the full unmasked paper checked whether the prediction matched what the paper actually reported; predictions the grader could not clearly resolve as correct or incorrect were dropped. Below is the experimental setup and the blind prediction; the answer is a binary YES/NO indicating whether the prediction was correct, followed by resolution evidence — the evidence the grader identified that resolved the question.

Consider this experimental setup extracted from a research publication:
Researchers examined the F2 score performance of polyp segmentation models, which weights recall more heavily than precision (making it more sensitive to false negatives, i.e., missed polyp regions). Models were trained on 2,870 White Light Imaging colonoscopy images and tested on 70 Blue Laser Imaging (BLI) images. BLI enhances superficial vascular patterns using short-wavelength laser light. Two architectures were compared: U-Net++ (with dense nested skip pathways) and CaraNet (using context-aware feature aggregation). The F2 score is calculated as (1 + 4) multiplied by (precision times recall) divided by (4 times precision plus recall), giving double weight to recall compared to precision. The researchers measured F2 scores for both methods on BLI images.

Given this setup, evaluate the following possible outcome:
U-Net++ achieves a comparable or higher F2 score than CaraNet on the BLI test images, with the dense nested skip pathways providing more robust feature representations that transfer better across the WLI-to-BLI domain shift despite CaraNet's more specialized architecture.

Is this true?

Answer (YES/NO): NO